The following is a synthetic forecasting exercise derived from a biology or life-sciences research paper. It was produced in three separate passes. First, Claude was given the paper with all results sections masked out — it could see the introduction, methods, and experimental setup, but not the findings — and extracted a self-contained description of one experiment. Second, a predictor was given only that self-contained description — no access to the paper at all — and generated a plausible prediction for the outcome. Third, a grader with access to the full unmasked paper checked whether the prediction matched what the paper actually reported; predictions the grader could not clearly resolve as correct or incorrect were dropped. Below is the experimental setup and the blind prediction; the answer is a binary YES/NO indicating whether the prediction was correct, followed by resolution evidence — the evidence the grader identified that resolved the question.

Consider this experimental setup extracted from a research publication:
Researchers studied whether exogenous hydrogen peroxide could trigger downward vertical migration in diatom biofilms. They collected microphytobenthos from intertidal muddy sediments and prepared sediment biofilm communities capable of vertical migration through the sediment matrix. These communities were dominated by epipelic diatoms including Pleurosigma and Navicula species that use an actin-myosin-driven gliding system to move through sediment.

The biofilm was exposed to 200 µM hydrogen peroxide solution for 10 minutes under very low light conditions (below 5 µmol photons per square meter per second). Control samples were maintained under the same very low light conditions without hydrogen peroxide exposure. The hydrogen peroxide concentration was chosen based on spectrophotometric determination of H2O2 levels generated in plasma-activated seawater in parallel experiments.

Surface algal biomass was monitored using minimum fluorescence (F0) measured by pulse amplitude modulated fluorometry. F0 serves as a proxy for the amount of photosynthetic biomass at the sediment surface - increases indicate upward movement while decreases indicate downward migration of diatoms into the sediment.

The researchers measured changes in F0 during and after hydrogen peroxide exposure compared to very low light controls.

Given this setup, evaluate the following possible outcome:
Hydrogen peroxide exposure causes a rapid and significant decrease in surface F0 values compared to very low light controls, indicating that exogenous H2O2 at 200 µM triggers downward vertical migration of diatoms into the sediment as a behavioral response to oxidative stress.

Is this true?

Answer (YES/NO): YES